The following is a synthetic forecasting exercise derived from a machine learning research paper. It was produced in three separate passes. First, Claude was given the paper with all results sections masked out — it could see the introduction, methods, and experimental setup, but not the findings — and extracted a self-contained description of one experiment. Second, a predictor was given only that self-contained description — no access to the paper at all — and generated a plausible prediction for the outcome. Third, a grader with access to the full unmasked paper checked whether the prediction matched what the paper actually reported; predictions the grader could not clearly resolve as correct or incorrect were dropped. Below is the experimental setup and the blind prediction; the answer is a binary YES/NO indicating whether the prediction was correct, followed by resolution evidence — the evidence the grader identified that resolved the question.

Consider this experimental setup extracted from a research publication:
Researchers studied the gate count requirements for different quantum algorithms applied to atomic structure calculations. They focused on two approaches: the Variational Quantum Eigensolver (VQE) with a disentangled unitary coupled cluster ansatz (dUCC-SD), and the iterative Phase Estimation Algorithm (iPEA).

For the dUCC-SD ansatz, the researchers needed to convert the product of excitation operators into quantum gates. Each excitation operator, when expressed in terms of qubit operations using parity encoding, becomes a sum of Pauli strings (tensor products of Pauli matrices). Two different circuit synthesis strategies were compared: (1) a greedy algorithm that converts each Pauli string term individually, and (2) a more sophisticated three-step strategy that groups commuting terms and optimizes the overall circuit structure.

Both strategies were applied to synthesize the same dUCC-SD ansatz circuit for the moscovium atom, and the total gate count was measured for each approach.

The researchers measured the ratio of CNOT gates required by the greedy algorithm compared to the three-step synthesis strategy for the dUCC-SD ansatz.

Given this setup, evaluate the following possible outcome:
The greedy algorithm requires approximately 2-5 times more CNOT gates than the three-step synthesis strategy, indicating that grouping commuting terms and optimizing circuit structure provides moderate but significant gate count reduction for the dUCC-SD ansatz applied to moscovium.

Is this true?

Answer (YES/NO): NO